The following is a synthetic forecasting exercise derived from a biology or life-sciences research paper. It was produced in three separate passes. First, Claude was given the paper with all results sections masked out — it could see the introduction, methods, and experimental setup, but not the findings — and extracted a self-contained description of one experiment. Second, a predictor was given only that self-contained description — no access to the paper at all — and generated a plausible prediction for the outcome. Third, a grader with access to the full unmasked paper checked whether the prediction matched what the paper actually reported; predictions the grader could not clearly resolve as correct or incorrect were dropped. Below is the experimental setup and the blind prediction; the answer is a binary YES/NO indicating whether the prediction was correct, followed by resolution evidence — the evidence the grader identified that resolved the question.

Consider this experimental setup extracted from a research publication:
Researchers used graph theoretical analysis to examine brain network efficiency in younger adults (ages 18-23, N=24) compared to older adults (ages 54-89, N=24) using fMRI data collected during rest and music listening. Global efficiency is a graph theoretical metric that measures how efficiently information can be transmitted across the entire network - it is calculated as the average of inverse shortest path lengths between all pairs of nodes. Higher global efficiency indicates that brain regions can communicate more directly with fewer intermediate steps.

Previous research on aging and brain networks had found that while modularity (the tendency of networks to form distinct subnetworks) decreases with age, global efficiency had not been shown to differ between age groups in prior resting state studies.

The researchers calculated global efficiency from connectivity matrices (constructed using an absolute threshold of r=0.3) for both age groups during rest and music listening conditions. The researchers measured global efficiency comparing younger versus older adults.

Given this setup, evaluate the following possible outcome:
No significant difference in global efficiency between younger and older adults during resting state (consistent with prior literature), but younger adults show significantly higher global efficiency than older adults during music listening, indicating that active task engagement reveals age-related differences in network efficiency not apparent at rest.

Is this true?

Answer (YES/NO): NO